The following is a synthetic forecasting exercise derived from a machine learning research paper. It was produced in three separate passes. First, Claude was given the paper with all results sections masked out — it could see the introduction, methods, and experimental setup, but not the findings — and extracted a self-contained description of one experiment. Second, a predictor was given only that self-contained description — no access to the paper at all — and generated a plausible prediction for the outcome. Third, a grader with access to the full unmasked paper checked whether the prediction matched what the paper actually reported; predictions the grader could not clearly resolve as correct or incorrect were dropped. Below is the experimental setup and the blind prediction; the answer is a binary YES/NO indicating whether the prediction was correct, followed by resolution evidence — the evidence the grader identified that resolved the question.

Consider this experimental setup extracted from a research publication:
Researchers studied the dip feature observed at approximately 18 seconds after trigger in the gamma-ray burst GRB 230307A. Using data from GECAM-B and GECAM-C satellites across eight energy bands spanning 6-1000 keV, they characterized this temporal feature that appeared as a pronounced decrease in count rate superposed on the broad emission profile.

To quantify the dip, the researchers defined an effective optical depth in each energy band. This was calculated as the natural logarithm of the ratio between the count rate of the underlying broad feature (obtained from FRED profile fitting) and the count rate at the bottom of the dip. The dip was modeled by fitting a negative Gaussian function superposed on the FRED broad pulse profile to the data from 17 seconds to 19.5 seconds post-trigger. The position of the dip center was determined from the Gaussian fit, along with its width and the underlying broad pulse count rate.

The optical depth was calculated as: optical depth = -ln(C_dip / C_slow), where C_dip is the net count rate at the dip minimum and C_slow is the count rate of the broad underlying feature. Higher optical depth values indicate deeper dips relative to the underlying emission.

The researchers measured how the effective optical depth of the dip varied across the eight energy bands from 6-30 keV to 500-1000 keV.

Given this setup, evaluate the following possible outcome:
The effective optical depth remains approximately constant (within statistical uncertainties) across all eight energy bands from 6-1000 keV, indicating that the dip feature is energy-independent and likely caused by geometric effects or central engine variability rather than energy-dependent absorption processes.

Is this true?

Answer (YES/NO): NO